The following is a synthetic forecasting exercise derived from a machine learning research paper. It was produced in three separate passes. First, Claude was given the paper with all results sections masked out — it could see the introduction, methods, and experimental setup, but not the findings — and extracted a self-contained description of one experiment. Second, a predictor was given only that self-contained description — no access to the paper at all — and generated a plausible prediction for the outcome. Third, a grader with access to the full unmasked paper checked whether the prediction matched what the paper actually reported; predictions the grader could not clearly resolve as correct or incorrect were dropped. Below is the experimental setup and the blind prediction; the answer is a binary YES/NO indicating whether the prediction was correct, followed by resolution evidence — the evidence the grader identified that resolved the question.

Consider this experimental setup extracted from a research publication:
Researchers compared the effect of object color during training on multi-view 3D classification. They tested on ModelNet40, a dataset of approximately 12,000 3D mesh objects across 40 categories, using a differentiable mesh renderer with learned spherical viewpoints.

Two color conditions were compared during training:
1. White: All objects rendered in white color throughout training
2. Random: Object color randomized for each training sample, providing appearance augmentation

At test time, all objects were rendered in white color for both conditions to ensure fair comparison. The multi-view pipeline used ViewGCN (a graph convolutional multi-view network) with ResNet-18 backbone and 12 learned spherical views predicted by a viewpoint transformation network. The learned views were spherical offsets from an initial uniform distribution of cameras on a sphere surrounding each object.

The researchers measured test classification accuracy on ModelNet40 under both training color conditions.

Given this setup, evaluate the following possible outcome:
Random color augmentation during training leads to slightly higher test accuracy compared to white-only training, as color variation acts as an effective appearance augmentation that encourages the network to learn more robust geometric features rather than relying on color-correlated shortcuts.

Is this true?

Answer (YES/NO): YES